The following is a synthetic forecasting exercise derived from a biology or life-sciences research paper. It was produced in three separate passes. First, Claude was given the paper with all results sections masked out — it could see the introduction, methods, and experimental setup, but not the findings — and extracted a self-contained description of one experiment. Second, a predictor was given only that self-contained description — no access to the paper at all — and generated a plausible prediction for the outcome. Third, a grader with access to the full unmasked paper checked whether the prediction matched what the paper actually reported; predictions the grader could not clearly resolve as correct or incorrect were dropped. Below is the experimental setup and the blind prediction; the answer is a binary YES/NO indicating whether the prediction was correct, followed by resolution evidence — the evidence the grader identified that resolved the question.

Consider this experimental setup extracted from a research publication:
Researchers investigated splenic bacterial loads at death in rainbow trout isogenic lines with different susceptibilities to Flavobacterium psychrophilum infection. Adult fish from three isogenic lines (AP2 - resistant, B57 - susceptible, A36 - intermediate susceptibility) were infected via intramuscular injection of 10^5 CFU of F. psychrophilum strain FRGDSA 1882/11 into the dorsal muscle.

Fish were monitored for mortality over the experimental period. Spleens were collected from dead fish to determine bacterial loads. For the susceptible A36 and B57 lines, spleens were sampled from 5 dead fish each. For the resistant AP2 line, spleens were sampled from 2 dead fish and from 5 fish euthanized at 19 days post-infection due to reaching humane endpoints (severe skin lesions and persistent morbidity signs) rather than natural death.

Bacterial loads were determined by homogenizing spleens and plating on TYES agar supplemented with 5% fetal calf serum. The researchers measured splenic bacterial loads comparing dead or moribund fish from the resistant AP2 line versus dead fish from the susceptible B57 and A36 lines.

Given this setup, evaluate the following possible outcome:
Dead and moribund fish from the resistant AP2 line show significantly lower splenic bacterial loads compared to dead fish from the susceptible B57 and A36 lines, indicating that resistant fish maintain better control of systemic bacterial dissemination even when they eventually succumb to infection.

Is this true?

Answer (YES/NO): NO